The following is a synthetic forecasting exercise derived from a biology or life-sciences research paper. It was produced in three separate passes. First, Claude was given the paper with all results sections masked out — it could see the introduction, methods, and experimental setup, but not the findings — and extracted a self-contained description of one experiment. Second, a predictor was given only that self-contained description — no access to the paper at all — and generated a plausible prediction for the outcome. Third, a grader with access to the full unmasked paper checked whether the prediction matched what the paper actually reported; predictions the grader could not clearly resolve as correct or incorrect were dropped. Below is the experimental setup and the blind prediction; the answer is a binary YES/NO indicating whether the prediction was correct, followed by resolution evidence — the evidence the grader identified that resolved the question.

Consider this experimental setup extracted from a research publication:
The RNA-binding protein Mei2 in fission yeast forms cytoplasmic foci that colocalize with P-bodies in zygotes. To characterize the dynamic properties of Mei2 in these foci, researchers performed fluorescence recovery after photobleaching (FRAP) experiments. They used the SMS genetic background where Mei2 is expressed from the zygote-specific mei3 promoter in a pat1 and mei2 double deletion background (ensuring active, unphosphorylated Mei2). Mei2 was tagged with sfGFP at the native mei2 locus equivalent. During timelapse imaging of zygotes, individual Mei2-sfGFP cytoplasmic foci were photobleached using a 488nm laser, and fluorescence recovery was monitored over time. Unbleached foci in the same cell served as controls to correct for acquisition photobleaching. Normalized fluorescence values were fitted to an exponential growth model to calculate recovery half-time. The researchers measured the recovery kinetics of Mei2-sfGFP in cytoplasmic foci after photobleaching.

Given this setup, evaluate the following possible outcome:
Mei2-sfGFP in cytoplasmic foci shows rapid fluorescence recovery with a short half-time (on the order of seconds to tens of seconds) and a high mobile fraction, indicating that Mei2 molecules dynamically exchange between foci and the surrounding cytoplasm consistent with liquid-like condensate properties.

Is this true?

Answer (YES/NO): NO